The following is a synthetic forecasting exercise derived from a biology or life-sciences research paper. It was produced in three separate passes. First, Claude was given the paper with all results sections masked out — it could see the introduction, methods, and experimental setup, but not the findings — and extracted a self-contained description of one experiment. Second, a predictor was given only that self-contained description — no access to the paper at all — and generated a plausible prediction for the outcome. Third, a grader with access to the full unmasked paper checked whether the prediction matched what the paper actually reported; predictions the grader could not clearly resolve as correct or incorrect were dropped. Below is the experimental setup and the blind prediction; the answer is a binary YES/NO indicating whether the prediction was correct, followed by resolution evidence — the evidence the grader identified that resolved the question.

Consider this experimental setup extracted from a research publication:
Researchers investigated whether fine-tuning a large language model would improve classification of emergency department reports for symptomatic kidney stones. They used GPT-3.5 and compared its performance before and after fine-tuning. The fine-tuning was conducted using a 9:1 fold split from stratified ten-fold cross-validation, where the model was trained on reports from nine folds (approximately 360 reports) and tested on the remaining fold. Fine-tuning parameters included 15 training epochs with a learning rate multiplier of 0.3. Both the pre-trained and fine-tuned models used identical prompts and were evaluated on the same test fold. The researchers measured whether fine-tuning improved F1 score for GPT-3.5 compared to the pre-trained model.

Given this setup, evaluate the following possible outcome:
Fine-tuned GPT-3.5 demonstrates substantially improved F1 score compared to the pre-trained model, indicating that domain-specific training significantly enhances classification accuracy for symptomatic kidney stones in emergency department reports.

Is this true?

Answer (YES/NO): YES